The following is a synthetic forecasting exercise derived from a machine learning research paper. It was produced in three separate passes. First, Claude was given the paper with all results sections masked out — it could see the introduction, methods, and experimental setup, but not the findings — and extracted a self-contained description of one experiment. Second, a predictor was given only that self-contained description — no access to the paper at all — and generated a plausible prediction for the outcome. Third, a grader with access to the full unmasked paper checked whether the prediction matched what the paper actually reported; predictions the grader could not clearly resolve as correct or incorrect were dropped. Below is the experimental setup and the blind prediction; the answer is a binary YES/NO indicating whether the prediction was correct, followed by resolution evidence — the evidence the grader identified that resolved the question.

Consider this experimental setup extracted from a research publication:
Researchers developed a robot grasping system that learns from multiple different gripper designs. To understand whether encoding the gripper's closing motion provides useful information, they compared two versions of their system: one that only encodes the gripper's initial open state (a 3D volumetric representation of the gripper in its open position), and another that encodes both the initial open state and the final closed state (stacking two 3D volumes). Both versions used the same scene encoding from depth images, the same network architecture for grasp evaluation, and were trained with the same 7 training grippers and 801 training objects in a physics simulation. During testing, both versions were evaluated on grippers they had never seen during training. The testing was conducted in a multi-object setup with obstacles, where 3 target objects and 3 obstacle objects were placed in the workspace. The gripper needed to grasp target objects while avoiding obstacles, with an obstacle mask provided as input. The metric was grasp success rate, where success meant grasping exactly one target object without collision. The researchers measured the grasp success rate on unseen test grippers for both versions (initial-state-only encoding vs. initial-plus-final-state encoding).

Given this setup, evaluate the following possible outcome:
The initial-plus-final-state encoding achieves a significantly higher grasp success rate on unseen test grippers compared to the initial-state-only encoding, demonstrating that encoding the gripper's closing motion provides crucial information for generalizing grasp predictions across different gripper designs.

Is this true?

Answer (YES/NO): YES